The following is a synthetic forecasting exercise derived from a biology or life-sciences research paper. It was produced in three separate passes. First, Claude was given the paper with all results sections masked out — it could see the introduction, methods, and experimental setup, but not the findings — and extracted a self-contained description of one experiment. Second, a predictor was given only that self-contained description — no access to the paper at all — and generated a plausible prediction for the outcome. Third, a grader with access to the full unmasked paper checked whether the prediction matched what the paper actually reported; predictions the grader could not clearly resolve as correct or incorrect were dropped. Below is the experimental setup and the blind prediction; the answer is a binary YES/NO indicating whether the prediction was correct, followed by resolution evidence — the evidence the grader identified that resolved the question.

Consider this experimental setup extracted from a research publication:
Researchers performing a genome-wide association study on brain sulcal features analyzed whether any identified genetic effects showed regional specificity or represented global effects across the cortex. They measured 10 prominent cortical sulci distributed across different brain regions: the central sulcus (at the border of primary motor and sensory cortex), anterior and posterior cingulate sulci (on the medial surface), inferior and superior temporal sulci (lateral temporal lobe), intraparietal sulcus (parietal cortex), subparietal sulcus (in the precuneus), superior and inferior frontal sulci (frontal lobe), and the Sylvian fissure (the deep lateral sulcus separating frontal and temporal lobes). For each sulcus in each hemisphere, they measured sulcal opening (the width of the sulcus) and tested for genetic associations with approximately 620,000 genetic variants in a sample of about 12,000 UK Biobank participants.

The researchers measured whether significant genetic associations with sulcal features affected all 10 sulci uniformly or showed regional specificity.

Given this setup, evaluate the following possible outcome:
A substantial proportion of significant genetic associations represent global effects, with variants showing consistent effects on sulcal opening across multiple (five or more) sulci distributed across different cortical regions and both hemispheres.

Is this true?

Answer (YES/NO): YES